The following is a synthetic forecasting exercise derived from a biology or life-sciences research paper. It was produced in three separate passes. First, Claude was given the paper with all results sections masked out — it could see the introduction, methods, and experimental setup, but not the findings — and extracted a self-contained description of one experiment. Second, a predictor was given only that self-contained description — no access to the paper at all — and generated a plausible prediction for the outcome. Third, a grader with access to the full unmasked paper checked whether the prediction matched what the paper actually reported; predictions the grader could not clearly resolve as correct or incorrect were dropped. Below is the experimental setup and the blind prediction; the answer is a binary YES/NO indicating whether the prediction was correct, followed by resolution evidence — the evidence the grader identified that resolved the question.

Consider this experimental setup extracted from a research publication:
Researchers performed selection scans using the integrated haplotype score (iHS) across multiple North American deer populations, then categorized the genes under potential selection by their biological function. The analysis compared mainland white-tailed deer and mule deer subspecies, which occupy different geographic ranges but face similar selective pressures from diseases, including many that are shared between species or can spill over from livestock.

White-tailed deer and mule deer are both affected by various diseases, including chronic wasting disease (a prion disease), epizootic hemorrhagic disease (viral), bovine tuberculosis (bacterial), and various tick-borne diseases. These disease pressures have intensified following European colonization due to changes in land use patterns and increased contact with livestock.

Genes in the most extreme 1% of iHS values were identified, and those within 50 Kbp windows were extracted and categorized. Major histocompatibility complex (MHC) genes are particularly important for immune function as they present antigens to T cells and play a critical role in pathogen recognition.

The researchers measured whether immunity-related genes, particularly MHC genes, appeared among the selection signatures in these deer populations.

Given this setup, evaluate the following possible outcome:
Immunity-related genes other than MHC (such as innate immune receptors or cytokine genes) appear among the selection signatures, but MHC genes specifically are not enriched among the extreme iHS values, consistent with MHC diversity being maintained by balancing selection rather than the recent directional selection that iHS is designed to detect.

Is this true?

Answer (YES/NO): NO